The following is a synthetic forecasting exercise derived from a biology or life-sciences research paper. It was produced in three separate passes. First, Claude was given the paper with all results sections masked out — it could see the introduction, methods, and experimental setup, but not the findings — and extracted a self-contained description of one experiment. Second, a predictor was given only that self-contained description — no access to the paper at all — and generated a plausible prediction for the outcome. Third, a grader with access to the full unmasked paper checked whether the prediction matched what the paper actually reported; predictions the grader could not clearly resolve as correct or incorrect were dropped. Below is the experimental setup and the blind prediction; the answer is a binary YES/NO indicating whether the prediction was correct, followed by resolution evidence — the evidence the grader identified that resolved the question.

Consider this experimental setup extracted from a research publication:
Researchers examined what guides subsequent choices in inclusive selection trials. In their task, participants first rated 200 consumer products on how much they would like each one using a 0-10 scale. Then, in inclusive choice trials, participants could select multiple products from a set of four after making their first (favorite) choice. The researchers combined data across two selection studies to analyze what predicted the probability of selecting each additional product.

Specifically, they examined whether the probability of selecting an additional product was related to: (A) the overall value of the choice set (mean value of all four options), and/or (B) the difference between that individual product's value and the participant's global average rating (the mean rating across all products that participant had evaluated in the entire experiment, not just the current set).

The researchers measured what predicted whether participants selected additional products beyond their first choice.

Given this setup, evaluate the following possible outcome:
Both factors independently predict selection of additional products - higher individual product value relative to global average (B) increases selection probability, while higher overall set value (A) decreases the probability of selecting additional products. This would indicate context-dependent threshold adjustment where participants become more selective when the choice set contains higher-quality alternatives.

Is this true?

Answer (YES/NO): NO